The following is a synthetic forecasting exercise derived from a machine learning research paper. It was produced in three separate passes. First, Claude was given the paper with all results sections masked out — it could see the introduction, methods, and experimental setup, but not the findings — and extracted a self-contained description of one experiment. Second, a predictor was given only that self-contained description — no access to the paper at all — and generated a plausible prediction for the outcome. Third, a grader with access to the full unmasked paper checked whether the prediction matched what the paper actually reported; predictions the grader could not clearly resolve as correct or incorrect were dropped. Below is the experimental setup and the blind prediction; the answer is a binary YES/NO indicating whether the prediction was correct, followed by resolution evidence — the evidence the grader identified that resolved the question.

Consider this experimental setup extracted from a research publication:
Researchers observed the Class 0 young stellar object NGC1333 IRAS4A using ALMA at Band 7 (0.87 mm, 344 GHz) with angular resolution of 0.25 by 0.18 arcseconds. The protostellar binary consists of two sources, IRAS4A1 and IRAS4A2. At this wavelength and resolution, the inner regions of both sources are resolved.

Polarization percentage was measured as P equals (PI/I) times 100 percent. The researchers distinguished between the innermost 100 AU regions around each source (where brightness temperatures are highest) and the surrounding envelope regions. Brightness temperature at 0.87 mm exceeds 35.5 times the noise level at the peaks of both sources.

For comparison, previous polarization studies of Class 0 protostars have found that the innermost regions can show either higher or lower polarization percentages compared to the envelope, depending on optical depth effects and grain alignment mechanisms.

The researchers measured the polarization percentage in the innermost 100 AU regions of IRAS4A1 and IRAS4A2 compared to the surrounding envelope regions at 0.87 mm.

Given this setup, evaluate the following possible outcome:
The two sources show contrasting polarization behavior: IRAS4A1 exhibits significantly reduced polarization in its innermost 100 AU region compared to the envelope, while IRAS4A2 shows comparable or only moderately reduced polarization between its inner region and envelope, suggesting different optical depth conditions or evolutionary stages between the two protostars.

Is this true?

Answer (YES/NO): NO